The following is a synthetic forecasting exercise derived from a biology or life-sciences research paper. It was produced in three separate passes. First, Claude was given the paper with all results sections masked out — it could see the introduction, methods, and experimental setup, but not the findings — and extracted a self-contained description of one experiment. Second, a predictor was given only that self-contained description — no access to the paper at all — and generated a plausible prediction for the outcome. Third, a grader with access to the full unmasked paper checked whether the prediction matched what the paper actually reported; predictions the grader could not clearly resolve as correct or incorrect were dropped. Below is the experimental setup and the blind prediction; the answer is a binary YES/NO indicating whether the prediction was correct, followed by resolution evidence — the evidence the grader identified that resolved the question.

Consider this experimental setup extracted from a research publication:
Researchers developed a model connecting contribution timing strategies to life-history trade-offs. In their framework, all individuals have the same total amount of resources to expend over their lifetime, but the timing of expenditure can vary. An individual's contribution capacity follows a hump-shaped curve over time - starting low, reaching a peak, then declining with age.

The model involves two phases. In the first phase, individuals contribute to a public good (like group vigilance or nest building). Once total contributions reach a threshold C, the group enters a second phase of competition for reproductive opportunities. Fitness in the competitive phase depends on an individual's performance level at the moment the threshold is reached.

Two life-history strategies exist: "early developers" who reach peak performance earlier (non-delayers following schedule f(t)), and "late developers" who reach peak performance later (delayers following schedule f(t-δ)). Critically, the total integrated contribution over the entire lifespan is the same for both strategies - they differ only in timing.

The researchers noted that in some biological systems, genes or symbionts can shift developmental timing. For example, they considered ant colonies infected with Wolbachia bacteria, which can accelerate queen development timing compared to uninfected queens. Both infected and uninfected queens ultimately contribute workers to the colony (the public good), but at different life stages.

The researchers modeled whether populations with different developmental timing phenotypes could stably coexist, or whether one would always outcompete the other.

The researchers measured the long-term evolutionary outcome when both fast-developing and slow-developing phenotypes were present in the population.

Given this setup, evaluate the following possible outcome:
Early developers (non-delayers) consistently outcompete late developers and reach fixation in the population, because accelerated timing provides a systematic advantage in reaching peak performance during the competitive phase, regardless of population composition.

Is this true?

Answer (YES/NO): NO